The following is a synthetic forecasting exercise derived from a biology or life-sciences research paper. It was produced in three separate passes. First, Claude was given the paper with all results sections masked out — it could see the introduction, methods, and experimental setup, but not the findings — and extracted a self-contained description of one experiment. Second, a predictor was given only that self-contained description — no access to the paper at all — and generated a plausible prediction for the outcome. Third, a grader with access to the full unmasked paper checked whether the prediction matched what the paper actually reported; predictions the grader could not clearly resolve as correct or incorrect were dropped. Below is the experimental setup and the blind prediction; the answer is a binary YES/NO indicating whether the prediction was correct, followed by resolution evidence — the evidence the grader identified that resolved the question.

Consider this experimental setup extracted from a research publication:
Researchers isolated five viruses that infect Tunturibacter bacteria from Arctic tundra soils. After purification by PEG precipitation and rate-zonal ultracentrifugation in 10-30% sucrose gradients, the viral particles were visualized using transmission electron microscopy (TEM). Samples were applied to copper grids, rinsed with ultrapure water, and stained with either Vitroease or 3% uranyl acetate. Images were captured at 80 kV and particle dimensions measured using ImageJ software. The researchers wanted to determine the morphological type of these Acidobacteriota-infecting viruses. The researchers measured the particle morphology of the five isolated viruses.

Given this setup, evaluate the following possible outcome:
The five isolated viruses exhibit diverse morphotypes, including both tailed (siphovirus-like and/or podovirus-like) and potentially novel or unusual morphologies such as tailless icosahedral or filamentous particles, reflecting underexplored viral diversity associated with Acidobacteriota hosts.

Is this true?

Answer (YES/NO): NO